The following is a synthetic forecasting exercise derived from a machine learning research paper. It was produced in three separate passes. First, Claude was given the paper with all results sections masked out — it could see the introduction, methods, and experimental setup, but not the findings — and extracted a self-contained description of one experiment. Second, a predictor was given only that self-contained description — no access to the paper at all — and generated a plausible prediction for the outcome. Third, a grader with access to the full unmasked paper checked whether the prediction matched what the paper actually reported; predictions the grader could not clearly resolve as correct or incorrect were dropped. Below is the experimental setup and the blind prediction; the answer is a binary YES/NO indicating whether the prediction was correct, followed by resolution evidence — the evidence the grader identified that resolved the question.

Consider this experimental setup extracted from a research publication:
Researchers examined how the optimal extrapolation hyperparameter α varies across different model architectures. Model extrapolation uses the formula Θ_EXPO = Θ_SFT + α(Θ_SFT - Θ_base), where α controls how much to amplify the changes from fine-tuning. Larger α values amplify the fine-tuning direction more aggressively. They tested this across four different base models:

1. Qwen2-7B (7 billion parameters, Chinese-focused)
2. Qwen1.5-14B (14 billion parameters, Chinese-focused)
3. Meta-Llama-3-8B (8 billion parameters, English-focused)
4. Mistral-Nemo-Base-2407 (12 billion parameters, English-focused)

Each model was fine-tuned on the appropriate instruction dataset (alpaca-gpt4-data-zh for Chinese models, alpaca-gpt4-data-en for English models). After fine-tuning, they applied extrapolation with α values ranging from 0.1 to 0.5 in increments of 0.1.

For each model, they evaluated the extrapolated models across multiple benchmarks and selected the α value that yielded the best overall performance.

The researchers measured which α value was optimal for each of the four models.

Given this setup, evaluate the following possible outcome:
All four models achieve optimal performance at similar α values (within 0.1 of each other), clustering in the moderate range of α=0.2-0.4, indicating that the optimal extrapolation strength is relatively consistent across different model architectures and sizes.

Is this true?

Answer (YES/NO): NO